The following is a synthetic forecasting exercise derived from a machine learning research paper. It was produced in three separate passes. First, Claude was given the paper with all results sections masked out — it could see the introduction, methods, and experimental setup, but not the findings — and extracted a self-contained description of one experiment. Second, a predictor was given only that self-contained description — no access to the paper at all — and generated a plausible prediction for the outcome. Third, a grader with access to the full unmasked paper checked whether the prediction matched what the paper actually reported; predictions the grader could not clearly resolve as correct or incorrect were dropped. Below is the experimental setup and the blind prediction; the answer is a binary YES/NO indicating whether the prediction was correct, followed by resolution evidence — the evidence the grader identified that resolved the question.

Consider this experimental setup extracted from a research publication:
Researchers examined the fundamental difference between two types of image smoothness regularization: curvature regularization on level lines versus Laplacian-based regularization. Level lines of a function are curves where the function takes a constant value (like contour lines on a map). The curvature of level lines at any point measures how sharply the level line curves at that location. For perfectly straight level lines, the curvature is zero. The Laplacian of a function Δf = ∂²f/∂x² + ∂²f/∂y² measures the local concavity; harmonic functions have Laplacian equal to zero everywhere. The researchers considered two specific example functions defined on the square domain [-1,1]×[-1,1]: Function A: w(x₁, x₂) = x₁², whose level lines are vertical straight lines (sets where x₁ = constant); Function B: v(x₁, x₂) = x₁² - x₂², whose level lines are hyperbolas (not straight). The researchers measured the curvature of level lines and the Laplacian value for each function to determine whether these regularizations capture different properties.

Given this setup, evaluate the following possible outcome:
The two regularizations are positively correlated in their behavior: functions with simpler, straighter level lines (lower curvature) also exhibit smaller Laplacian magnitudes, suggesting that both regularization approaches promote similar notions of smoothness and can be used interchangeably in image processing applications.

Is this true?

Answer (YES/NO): NO